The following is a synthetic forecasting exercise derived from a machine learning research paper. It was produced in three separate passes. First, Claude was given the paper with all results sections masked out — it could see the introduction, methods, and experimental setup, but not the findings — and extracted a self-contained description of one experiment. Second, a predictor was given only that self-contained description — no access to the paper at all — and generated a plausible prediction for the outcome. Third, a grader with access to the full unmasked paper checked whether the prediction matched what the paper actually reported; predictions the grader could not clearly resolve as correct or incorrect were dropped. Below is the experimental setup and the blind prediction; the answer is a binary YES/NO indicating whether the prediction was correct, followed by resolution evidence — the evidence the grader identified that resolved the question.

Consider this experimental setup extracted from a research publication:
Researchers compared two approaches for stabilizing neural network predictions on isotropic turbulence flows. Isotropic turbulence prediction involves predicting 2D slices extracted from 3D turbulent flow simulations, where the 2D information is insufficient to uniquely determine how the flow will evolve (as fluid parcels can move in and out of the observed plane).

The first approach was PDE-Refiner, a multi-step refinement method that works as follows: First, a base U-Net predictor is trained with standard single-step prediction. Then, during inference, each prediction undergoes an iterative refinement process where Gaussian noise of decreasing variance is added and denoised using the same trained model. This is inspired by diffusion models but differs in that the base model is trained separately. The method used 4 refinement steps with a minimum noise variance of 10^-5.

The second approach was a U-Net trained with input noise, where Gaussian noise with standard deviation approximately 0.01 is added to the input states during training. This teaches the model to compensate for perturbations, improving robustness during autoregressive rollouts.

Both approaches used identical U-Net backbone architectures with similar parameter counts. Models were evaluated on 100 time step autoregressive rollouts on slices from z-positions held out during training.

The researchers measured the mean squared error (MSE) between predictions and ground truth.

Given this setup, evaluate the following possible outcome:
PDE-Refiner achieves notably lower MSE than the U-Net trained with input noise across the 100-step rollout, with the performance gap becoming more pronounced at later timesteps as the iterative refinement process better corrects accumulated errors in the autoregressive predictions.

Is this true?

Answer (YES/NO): NO